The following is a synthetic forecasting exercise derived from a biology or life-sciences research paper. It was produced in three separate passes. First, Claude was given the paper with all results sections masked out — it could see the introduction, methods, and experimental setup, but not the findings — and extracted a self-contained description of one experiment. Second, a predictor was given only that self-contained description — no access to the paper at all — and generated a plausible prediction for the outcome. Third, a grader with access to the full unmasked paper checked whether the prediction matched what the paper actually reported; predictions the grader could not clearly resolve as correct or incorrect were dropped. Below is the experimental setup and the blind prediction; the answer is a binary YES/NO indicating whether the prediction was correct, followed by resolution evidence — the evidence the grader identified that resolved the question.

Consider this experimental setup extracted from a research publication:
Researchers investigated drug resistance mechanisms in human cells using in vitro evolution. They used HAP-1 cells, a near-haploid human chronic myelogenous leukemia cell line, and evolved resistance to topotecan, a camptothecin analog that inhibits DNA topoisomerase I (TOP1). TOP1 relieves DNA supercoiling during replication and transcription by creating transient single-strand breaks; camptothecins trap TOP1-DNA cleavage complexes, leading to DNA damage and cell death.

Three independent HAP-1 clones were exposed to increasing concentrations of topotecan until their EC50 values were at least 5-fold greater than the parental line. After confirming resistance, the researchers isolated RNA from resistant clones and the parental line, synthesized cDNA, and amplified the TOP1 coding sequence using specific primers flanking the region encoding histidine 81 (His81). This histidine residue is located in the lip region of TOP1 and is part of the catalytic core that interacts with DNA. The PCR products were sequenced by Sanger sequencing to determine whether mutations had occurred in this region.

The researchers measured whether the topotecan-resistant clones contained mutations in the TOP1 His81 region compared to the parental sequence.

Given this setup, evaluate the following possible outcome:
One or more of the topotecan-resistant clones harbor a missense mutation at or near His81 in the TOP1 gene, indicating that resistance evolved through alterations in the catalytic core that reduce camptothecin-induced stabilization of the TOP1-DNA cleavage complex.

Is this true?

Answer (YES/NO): NO